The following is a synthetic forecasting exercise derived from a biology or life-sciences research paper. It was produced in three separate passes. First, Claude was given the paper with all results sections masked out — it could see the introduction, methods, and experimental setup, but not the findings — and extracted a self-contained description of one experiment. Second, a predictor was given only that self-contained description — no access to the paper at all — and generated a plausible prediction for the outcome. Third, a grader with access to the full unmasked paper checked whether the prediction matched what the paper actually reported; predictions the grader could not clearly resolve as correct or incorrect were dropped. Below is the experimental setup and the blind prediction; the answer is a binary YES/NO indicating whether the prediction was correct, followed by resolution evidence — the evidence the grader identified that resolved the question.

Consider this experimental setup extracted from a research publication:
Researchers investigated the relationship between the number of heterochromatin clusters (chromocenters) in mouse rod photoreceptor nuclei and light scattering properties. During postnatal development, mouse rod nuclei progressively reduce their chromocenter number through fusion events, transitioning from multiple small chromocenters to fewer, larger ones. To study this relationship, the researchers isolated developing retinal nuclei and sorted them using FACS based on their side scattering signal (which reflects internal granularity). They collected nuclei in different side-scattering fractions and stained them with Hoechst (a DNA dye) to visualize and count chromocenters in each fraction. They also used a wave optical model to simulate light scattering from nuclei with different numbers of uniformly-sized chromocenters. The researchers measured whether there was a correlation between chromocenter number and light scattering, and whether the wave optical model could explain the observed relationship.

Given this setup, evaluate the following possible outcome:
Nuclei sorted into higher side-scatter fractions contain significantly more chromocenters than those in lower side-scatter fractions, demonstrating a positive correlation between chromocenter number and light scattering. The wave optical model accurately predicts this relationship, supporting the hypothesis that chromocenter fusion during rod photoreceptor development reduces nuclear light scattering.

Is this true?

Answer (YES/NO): YES